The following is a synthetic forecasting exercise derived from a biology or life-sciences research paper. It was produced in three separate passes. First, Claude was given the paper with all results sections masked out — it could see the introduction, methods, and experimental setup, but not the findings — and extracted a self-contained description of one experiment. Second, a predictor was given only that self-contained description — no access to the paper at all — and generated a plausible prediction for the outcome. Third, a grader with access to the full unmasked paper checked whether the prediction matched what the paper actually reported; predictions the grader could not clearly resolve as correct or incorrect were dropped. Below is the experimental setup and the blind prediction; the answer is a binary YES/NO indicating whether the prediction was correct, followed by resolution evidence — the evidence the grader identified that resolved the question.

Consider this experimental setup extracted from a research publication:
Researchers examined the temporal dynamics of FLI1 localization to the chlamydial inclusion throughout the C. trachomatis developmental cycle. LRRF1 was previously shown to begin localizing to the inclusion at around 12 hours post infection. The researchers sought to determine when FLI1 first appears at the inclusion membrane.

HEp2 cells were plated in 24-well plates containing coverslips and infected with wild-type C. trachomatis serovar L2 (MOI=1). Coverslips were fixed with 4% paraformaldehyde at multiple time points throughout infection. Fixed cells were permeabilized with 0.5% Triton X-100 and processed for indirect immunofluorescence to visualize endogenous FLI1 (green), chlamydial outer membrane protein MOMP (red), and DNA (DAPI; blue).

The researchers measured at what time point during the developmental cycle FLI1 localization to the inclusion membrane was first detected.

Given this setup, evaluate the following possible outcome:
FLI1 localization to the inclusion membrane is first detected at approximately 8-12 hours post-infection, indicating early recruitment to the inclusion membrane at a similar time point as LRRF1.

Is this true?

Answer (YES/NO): NO